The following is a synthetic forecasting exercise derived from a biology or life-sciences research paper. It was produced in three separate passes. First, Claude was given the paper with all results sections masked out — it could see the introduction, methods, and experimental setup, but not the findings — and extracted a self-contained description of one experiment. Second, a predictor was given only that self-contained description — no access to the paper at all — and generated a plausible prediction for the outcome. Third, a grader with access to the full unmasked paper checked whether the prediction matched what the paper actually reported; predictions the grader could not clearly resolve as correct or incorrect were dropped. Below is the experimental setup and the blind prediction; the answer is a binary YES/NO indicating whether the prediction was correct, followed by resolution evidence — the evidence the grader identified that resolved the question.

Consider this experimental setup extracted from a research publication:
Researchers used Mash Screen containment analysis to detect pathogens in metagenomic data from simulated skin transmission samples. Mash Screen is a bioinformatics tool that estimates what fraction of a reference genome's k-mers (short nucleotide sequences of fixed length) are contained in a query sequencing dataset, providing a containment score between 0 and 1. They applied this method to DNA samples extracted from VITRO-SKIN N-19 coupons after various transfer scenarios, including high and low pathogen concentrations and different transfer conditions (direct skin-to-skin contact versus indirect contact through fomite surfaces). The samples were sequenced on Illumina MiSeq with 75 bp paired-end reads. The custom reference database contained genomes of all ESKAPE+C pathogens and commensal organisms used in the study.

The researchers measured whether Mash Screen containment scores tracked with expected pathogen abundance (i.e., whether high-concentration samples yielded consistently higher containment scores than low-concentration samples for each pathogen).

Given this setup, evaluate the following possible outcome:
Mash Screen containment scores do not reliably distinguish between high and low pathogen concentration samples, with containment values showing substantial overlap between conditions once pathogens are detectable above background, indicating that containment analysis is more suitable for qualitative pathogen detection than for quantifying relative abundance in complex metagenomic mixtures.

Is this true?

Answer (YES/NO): NO